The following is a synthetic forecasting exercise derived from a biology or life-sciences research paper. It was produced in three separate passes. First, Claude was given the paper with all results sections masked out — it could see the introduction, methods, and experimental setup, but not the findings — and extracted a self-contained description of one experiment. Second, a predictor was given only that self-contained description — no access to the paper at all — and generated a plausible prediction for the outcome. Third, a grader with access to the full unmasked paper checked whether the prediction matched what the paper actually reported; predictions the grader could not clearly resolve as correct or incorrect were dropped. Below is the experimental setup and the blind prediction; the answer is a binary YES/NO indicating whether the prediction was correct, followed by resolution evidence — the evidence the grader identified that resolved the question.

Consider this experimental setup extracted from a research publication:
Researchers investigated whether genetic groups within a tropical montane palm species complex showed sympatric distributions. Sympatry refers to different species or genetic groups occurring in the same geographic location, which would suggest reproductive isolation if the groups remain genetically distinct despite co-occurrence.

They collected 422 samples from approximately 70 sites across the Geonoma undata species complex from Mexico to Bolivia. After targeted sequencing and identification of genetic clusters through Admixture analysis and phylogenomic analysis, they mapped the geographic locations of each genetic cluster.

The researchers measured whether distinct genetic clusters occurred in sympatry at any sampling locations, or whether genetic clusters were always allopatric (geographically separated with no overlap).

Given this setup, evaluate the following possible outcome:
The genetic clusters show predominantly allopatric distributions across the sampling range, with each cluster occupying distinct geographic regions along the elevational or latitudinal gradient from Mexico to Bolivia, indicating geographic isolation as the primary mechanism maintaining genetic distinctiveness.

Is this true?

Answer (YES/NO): NO